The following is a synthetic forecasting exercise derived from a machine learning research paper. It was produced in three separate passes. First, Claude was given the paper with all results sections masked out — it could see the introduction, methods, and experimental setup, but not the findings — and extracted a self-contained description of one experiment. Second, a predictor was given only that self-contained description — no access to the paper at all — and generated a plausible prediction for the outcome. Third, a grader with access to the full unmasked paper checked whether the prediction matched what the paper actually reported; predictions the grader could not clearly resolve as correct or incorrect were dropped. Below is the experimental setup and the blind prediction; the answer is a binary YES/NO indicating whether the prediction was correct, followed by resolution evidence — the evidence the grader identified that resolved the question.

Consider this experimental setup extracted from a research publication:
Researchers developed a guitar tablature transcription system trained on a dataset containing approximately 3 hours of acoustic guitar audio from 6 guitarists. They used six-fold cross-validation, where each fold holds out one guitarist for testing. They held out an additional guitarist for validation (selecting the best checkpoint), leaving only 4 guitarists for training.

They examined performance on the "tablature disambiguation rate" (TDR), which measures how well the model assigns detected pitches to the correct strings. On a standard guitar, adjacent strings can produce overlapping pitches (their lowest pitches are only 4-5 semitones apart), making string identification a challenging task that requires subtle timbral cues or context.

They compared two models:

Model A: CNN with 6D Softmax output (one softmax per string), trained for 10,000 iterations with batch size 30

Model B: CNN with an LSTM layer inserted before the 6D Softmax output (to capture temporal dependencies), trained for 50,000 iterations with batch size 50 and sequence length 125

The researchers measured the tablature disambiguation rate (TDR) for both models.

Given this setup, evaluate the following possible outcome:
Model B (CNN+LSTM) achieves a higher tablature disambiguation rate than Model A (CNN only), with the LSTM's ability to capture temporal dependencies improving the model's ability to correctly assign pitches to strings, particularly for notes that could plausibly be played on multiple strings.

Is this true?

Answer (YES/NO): YES